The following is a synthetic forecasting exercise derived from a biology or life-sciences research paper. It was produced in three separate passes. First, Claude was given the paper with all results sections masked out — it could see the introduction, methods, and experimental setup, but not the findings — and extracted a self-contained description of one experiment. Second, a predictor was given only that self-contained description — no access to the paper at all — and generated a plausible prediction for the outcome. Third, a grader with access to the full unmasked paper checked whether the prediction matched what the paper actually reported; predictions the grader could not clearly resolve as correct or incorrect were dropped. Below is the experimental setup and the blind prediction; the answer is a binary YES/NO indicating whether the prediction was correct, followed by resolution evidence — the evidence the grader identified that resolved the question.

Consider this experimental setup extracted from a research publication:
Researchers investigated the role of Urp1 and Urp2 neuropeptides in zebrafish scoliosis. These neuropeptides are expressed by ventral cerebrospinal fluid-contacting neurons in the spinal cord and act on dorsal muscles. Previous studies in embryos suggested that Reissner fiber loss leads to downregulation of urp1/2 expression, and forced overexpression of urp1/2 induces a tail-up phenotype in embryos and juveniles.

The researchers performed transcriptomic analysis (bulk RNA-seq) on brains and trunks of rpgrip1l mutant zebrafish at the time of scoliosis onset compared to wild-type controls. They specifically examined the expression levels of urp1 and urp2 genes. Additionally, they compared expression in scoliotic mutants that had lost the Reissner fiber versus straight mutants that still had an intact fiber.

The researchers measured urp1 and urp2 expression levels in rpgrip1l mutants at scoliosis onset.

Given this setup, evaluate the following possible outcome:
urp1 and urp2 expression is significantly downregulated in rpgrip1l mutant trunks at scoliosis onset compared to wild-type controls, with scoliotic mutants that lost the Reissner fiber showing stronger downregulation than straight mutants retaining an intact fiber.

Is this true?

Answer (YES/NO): NO